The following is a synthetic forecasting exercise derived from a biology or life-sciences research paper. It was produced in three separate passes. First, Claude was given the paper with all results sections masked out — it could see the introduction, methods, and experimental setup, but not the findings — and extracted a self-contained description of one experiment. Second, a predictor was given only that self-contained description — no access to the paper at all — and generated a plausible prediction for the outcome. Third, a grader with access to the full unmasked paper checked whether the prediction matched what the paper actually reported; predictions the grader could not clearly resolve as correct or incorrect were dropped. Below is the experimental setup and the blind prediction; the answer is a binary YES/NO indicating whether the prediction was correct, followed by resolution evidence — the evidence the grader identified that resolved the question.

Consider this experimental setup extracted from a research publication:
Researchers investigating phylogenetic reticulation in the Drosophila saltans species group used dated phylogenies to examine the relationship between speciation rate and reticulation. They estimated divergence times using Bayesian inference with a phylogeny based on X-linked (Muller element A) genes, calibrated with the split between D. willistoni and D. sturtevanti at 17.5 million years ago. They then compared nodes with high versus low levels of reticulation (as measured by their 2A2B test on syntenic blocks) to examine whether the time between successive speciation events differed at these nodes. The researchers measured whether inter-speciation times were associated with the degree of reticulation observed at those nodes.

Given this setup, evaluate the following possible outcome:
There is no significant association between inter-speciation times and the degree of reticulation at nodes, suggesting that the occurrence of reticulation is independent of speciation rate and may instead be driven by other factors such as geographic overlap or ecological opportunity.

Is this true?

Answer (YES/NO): NO